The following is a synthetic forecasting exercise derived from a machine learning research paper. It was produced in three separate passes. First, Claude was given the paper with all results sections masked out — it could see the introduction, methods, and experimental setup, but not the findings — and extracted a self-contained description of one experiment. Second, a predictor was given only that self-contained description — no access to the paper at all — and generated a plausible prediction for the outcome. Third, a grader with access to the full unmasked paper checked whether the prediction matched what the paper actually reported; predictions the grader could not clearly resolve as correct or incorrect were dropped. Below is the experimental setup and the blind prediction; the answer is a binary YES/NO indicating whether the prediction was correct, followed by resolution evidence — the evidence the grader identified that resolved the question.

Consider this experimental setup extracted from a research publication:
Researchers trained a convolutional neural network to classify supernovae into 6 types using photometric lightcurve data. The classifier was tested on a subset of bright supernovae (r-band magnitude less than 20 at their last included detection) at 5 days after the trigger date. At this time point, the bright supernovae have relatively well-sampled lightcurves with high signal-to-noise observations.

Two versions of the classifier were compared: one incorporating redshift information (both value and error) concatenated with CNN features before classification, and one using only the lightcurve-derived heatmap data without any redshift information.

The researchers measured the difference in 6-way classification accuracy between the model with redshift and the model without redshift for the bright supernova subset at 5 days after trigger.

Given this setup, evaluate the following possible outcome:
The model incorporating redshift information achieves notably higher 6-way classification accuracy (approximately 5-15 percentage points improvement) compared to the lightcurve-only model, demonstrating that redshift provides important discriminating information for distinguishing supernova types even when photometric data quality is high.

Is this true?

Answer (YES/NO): NO